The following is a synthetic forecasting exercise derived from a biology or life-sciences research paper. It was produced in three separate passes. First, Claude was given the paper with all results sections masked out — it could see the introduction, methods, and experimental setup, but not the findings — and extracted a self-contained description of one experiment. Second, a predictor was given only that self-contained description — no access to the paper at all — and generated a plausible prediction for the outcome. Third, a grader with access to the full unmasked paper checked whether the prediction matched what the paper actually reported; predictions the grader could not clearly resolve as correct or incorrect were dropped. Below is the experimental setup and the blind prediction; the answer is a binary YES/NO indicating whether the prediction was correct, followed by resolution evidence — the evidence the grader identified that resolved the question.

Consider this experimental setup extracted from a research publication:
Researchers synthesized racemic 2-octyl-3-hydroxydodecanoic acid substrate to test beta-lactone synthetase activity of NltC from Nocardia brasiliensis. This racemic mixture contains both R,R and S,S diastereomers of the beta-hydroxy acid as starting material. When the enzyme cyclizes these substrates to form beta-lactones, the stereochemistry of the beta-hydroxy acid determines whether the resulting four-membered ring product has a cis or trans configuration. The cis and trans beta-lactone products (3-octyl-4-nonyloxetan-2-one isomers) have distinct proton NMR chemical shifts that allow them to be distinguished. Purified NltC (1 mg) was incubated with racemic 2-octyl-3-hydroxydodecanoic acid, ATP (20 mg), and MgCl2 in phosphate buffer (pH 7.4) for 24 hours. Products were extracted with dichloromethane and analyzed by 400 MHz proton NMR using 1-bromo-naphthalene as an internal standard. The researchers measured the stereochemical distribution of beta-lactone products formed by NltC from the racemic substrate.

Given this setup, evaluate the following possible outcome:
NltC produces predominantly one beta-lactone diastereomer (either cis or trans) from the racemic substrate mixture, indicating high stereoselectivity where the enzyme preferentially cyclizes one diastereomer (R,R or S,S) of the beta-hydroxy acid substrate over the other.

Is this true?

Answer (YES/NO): NO